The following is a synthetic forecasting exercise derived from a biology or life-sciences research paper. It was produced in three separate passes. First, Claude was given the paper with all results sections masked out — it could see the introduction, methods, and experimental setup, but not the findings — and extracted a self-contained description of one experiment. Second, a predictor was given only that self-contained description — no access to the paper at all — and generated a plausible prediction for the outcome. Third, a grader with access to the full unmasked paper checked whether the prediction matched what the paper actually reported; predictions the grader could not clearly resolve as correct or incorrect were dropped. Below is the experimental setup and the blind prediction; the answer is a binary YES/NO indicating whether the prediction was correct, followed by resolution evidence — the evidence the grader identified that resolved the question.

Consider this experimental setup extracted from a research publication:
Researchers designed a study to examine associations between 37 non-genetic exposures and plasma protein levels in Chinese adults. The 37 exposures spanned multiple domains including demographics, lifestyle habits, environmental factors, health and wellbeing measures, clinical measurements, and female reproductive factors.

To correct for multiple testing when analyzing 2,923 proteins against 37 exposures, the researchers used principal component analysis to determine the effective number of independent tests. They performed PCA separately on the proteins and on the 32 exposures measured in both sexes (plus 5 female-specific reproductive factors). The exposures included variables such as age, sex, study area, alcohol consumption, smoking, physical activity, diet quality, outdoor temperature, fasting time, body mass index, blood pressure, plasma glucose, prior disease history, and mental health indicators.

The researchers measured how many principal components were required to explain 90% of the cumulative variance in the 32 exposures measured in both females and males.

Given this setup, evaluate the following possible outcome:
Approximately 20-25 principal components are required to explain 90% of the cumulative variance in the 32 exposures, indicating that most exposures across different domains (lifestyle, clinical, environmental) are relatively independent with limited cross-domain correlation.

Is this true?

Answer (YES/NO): YES